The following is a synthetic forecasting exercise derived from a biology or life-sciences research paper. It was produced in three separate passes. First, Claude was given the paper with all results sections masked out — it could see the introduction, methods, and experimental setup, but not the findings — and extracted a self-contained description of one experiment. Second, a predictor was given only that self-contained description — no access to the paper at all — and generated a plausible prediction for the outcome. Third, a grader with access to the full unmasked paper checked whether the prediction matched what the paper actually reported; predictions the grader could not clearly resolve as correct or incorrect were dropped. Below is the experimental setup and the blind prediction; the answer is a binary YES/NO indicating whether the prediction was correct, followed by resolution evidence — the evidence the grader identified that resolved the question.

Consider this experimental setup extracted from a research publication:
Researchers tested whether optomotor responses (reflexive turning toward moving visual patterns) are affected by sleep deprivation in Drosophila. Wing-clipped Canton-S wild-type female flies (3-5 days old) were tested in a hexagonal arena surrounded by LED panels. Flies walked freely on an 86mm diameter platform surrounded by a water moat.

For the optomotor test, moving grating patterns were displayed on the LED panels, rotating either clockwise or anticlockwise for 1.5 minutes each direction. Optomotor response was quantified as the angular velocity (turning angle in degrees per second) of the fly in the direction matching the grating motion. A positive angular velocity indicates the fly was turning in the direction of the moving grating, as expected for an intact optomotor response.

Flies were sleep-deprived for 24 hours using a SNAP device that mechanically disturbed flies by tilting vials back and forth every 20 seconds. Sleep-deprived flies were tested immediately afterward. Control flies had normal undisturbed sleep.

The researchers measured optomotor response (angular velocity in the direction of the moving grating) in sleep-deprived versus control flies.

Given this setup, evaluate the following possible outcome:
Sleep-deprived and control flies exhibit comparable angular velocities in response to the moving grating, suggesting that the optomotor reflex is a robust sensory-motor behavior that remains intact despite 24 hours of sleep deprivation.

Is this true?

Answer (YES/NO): YES